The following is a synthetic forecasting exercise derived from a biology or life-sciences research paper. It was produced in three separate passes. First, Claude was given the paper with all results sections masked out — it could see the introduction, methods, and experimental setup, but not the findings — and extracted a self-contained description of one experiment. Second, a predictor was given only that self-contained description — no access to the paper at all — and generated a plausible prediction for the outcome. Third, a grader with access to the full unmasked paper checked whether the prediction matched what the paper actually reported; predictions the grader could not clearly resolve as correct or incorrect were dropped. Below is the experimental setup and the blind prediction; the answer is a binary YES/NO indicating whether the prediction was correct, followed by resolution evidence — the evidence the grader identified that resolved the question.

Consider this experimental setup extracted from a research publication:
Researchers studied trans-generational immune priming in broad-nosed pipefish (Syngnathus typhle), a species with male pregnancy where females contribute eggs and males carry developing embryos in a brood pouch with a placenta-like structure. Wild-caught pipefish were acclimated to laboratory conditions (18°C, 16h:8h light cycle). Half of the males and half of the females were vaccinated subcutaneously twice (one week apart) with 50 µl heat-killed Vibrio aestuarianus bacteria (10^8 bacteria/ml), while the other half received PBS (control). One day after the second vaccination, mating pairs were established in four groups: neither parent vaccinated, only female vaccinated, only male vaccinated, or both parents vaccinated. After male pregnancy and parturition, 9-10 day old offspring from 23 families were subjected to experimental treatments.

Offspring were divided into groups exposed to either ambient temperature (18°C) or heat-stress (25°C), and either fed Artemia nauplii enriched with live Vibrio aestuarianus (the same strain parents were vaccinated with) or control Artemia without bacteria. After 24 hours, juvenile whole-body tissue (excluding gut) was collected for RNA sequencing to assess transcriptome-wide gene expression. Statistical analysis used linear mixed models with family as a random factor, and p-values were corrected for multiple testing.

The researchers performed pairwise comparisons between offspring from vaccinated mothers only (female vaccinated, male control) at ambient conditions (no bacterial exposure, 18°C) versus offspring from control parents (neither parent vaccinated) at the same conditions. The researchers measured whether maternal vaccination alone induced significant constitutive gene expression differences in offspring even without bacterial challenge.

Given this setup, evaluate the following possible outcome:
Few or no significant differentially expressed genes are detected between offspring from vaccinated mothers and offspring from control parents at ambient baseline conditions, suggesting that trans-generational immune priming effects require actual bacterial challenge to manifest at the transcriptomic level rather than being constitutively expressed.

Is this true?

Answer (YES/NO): YES